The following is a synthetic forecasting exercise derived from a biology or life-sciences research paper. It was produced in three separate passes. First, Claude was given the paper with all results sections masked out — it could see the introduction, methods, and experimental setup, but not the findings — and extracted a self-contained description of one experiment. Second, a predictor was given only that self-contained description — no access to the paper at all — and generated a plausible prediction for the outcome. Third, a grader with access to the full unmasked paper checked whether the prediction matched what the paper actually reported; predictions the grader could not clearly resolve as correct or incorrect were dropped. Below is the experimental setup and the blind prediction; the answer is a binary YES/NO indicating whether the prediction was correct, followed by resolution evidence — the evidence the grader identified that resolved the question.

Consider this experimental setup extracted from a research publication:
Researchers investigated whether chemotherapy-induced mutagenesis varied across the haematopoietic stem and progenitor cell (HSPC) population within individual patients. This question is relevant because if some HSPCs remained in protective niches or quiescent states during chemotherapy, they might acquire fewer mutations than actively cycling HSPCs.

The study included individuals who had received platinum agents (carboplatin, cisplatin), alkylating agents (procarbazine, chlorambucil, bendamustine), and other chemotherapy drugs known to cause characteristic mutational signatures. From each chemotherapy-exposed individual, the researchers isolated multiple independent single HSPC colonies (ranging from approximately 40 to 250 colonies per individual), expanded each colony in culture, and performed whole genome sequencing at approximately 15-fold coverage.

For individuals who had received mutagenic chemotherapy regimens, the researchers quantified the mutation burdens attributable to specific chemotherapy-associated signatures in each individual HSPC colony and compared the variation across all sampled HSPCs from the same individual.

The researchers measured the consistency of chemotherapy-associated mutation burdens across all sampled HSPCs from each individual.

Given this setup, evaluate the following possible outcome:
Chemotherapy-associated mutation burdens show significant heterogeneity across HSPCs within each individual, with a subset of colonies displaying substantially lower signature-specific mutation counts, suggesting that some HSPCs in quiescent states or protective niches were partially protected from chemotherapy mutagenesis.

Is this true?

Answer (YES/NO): NO